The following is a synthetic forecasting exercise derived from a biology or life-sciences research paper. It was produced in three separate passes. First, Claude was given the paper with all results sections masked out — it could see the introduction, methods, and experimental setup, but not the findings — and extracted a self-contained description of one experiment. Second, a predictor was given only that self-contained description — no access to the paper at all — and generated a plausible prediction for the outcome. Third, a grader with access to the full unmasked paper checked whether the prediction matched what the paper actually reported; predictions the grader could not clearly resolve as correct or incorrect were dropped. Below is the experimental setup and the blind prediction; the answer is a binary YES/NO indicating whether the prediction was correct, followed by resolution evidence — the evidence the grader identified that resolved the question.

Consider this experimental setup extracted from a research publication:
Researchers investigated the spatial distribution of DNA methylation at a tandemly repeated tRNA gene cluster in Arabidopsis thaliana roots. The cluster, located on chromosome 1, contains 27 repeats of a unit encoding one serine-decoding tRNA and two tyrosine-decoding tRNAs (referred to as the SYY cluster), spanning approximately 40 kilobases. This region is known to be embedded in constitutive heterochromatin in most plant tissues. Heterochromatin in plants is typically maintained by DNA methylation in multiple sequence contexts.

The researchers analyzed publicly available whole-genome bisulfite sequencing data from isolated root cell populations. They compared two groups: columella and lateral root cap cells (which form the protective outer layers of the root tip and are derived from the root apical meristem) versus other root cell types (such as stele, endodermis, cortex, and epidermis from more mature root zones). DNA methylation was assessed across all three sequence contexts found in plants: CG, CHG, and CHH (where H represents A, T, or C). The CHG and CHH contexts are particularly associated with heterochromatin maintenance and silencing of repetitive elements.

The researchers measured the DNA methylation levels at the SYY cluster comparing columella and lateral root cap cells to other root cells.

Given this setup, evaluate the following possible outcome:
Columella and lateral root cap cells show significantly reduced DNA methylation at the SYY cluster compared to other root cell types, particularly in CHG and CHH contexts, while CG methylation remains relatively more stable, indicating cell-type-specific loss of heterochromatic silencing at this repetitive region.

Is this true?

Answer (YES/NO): NO